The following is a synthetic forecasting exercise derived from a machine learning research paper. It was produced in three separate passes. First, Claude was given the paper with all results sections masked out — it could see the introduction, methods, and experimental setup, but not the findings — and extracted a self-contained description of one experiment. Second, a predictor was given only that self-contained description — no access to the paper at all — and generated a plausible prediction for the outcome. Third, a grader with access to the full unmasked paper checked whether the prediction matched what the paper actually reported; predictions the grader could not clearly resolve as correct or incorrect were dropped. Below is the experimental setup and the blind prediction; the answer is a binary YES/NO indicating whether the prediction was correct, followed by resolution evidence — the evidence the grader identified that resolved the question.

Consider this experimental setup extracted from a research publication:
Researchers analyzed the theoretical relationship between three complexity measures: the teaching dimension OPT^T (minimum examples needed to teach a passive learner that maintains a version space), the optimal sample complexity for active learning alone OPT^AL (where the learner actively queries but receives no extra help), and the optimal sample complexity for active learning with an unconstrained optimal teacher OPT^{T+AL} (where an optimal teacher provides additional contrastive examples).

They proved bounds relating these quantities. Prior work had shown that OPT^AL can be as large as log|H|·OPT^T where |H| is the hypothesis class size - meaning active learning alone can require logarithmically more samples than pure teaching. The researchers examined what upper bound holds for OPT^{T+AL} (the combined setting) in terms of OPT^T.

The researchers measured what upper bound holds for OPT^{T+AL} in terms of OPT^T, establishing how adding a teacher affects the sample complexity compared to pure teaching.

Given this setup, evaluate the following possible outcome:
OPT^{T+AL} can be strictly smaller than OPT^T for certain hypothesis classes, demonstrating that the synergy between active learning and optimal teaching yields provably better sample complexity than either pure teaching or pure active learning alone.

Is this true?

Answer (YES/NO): NO